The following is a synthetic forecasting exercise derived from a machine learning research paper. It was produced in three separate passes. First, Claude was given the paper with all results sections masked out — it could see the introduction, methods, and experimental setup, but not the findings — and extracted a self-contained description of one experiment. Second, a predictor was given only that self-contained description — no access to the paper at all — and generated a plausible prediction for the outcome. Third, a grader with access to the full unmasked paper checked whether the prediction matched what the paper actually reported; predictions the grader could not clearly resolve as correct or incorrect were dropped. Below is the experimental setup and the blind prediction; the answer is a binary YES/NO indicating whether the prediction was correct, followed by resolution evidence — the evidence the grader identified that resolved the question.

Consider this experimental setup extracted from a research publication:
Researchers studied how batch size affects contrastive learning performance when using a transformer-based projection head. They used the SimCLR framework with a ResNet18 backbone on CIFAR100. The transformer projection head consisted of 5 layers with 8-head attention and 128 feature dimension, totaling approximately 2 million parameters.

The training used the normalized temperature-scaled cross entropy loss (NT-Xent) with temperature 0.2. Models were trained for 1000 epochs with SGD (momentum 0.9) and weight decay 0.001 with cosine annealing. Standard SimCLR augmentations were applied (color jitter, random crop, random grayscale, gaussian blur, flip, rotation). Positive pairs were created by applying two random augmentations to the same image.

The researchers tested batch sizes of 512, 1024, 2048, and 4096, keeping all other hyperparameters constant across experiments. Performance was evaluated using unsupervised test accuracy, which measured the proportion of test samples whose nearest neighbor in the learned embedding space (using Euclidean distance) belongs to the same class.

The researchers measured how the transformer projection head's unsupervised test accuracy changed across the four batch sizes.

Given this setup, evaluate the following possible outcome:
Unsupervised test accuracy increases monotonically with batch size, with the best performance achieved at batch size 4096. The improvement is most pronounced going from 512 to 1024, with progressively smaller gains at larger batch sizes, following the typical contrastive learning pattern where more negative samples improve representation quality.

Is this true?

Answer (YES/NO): NO